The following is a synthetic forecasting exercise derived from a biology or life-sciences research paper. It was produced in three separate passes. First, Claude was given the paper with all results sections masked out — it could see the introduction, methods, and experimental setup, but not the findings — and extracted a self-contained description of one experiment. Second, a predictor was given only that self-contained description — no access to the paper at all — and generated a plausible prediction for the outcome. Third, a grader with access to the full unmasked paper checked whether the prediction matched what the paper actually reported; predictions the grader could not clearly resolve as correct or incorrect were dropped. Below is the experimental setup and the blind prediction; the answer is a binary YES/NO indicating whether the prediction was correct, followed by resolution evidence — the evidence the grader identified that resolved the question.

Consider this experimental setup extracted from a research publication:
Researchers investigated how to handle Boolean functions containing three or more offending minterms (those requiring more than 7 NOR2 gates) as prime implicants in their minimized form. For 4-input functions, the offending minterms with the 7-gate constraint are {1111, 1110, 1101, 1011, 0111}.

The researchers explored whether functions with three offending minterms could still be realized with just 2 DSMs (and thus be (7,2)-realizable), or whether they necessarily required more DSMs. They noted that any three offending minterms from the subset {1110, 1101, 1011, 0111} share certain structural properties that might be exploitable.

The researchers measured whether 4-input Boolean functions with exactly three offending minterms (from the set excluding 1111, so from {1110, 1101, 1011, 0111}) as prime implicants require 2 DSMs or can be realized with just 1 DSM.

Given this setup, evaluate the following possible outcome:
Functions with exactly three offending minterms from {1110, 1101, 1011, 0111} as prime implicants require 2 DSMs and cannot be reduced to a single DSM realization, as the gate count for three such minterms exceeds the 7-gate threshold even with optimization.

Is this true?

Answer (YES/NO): YES